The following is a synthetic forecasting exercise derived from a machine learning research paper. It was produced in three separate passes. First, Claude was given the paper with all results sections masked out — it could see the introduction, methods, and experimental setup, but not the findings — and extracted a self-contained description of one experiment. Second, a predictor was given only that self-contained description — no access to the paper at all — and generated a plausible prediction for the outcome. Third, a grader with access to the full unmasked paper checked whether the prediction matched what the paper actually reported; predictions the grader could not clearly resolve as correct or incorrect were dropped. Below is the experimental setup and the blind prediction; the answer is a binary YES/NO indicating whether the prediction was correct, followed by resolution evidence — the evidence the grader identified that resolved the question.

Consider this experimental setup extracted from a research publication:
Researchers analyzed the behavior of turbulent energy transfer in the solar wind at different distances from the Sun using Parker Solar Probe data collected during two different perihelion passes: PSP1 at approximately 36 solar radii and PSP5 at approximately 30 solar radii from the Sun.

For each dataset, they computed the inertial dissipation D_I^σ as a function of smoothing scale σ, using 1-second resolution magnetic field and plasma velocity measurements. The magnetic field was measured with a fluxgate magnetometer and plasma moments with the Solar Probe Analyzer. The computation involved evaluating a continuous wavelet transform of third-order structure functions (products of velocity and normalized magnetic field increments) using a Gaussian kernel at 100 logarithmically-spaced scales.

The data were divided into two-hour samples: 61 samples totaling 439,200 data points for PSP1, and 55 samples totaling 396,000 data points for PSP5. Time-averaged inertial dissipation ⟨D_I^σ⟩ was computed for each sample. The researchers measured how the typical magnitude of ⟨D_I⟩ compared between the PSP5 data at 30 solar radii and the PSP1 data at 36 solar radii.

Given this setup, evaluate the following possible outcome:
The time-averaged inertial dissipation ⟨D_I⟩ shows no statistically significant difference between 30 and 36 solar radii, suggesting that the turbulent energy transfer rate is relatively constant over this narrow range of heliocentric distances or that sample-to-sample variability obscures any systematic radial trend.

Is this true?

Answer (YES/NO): YES